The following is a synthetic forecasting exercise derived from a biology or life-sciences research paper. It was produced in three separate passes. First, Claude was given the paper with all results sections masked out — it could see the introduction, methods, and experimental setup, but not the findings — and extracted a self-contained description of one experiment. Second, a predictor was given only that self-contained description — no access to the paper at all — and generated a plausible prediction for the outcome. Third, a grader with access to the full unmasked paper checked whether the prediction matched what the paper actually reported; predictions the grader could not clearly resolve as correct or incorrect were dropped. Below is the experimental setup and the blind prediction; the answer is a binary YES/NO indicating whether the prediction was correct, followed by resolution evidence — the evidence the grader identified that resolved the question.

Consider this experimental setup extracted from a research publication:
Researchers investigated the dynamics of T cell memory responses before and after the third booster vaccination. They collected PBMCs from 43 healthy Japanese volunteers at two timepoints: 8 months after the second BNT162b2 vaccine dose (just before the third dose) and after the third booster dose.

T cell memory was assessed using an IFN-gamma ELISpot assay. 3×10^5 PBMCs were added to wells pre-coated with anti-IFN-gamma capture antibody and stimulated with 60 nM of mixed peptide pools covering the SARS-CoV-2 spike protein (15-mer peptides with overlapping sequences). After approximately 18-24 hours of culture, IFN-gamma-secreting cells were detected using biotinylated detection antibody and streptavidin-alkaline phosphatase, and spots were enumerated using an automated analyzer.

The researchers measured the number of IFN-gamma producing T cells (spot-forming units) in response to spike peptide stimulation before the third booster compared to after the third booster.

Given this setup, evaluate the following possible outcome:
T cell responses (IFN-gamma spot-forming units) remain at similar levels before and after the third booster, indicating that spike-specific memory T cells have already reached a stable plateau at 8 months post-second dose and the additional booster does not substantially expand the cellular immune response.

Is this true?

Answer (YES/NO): NO